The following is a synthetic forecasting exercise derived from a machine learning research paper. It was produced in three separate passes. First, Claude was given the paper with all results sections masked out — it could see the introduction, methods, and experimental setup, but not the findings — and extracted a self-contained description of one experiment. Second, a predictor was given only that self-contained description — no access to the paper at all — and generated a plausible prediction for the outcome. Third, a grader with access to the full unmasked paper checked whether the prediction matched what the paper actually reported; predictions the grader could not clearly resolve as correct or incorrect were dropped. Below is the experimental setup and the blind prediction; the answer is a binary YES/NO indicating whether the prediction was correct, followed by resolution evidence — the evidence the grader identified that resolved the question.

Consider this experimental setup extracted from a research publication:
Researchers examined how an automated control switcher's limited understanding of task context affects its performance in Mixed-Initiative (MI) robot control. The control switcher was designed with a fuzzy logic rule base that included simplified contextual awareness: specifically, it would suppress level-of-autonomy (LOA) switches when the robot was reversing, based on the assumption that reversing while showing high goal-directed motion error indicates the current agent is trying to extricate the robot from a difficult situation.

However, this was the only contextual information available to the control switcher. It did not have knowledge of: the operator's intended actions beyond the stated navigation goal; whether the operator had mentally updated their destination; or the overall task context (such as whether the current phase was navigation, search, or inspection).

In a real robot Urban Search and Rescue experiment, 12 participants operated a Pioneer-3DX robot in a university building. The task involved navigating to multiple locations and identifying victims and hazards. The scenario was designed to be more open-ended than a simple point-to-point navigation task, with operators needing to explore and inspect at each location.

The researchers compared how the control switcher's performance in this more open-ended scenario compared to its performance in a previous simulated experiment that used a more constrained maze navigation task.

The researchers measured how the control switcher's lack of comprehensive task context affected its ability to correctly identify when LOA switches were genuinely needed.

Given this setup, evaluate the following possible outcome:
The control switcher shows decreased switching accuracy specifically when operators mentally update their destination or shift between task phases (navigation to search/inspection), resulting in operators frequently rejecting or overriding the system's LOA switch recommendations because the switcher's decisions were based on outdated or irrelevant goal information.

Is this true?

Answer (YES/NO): YES